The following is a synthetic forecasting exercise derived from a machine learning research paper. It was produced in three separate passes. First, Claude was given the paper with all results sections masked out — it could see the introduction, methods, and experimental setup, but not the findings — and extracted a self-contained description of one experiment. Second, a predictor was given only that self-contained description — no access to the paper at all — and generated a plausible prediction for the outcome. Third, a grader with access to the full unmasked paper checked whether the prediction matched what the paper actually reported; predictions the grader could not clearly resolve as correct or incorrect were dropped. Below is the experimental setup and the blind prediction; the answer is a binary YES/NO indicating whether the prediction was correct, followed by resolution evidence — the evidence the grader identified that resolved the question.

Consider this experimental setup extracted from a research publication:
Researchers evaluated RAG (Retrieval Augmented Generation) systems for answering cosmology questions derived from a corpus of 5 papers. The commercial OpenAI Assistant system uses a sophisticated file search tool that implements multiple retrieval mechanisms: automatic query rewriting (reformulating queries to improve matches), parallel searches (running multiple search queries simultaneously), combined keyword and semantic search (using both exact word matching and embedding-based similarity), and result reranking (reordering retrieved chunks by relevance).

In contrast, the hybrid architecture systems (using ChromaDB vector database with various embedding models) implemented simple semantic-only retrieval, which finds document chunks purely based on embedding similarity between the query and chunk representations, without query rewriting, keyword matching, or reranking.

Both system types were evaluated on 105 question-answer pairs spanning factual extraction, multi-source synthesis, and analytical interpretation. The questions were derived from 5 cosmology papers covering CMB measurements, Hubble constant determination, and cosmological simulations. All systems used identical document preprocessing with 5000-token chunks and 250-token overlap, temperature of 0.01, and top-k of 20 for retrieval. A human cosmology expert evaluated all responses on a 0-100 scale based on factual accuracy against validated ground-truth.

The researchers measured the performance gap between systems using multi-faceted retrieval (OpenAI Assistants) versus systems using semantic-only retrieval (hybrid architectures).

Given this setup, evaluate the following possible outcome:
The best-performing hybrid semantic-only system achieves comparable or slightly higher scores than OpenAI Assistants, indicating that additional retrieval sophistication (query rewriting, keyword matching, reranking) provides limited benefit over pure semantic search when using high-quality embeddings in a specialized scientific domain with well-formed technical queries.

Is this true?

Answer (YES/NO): NO